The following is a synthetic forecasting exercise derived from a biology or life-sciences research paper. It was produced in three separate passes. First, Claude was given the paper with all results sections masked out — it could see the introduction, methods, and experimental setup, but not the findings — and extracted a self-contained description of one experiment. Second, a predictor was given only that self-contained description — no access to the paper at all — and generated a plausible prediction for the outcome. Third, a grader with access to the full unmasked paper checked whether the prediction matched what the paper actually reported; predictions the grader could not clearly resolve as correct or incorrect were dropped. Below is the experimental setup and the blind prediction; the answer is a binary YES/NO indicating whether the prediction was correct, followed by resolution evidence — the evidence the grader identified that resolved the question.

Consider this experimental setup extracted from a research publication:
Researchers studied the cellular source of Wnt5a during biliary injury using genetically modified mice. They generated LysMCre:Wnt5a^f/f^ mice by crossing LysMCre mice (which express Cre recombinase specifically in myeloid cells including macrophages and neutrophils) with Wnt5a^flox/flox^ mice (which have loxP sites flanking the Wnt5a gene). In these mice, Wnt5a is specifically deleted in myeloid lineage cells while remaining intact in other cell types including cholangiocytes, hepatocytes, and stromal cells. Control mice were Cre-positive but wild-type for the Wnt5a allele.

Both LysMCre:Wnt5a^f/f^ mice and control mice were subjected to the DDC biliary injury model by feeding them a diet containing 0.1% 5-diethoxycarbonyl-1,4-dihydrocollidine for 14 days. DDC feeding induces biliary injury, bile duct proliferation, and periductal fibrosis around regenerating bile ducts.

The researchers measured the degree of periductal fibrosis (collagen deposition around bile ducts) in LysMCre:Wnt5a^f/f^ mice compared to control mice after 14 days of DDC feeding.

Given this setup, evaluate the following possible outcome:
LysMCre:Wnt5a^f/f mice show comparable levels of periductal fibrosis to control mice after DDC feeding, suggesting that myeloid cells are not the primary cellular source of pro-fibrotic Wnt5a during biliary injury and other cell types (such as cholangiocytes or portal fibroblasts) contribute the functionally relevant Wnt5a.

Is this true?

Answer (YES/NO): NO